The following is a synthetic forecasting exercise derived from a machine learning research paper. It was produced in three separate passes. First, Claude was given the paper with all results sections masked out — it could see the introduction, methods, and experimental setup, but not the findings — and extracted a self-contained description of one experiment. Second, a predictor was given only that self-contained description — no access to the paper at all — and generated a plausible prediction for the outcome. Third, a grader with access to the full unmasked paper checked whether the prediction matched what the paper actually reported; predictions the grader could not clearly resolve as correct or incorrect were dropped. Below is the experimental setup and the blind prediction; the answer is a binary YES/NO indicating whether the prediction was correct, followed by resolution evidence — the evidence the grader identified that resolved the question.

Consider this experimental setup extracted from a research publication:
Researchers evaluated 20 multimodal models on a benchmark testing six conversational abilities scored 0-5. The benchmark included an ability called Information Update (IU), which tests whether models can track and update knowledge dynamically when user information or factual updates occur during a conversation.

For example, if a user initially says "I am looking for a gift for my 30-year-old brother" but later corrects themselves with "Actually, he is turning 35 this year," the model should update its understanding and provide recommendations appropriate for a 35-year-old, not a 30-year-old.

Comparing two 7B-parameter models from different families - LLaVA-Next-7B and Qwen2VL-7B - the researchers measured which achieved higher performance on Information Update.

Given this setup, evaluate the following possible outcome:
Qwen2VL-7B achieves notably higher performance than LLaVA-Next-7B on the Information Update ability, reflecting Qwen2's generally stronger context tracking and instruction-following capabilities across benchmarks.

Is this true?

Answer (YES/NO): NO